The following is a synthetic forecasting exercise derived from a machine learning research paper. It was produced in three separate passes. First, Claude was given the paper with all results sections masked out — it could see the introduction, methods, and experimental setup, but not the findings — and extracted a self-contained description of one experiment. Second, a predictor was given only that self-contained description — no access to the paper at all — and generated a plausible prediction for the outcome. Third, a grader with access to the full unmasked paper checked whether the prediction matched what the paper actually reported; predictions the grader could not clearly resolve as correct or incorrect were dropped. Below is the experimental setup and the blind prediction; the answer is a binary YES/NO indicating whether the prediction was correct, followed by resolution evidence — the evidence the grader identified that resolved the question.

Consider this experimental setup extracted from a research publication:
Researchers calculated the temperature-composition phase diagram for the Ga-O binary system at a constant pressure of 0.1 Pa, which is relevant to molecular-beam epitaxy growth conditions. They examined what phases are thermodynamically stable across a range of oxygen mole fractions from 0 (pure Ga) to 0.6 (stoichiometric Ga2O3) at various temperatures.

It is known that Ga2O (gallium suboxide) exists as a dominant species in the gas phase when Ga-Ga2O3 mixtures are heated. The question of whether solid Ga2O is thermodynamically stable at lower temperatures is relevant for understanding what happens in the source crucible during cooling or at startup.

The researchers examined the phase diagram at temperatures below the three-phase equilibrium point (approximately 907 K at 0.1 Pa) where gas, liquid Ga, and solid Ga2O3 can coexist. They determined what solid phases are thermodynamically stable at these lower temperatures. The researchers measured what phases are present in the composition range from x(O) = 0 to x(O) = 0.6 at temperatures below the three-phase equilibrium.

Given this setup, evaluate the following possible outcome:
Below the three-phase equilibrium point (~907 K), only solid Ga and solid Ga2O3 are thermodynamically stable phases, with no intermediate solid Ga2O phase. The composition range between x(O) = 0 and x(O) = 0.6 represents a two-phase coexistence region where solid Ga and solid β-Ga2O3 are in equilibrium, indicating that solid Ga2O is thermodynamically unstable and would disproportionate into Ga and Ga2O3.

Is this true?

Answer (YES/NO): NO